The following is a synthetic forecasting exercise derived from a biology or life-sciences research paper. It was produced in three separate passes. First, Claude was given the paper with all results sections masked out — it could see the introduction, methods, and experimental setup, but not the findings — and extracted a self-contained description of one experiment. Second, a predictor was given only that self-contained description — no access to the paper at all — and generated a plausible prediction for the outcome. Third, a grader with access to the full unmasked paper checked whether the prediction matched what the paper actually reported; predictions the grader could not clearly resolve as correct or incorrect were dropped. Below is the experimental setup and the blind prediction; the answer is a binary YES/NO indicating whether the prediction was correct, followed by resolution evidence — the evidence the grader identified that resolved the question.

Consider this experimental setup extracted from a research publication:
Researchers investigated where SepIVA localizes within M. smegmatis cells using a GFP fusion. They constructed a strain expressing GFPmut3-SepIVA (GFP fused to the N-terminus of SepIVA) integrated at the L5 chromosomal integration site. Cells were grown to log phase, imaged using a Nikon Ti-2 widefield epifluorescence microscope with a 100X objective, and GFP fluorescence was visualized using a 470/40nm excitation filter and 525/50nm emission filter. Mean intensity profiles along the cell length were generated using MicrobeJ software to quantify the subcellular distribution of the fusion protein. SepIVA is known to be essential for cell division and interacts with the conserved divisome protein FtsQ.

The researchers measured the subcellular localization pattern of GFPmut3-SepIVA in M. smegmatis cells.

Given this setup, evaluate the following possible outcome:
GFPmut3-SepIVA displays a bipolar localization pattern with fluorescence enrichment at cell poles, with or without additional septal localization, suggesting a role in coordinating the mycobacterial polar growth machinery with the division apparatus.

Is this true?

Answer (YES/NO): YES